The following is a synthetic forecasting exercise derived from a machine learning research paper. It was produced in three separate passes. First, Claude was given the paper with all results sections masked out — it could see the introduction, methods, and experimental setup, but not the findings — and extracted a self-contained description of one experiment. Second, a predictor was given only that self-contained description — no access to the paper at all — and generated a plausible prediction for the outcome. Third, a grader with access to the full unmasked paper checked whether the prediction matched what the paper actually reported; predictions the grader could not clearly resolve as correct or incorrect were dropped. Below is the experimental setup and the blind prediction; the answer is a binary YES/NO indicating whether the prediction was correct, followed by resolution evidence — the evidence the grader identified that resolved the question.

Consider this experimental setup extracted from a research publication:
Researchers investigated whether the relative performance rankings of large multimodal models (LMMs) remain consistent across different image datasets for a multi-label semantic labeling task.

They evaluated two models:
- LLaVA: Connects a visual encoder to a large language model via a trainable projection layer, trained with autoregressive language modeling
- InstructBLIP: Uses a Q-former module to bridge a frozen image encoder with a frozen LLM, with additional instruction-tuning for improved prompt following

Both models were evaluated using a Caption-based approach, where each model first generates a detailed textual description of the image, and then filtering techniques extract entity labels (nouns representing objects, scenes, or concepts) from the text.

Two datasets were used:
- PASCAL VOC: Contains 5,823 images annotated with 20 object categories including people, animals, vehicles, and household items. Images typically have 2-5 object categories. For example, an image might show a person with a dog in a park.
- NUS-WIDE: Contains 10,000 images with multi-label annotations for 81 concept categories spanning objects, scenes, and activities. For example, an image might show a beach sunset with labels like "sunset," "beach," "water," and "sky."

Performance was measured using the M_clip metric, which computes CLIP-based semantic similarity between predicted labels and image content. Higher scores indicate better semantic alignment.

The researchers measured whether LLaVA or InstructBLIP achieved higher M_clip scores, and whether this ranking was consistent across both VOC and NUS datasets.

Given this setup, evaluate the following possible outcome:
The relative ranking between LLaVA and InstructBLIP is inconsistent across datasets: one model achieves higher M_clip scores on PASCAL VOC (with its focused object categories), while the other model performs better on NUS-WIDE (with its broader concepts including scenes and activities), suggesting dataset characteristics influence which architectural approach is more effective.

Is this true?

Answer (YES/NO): YES